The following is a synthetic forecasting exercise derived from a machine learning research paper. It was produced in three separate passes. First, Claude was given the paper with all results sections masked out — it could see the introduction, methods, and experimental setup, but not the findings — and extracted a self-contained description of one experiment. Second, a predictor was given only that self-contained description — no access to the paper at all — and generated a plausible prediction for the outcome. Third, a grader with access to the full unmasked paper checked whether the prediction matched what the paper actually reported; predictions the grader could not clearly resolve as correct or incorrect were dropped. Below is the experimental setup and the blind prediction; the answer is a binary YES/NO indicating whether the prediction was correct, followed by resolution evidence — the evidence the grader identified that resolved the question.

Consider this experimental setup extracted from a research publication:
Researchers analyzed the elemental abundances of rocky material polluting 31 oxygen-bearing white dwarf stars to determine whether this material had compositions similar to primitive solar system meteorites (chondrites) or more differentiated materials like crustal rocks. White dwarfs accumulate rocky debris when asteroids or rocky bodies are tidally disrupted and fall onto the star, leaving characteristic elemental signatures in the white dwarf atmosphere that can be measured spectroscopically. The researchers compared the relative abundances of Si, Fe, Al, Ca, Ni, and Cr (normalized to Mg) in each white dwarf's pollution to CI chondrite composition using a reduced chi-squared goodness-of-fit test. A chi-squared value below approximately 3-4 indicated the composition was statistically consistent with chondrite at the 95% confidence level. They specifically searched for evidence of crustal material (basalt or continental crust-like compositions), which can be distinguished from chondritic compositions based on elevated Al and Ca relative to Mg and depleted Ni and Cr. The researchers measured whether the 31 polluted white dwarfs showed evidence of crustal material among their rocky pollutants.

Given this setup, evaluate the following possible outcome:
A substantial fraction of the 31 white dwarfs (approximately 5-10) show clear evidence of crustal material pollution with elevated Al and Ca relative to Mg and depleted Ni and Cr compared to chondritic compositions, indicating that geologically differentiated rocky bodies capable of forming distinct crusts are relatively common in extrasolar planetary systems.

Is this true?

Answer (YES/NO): NO